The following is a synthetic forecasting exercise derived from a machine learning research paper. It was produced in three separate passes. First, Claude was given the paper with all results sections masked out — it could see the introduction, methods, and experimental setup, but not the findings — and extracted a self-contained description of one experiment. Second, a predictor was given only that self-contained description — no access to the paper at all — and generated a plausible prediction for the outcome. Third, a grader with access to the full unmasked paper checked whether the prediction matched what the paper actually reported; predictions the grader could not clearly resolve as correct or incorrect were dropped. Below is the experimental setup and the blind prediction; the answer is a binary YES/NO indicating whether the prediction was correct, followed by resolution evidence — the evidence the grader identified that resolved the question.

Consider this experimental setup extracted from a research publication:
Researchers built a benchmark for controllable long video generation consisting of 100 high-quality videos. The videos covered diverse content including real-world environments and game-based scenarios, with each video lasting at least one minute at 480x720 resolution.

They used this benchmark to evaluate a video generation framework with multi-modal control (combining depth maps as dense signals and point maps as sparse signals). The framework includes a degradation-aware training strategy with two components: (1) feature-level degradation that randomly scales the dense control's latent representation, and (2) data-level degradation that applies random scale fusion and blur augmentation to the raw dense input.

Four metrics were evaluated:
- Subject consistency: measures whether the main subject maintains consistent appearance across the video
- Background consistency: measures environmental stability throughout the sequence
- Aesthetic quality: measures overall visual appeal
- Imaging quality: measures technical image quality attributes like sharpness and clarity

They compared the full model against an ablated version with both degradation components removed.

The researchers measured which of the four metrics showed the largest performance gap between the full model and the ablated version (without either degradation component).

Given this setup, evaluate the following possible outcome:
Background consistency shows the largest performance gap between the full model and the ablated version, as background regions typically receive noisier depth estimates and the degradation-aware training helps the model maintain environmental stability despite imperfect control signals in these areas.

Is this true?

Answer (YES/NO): NO